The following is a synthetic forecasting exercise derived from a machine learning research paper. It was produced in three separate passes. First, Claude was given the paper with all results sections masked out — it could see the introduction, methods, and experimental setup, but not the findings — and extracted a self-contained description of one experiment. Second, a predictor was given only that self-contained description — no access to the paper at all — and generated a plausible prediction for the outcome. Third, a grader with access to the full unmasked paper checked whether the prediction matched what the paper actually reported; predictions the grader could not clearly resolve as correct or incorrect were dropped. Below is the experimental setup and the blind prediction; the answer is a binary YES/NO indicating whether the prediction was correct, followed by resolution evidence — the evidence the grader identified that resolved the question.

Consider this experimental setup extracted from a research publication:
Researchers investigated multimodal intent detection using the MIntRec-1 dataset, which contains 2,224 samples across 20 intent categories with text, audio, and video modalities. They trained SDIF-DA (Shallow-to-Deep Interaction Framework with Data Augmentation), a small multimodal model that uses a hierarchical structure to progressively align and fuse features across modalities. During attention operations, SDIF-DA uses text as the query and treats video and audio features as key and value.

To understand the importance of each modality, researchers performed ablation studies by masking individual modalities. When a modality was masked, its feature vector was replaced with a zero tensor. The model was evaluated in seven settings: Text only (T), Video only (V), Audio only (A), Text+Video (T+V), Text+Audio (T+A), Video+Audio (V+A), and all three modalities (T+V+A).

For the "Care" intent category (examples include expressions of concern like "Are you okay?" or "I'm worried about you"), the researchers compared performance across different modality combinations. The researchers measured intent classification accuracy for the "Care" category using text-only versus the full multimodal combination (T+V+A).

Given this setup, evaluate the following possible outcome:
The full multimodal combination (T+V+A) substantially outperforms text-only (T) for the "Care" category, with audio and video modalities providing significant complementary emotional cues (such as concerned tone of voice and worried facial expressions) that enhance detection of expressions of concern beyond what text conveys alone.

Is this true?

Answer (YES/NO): YES